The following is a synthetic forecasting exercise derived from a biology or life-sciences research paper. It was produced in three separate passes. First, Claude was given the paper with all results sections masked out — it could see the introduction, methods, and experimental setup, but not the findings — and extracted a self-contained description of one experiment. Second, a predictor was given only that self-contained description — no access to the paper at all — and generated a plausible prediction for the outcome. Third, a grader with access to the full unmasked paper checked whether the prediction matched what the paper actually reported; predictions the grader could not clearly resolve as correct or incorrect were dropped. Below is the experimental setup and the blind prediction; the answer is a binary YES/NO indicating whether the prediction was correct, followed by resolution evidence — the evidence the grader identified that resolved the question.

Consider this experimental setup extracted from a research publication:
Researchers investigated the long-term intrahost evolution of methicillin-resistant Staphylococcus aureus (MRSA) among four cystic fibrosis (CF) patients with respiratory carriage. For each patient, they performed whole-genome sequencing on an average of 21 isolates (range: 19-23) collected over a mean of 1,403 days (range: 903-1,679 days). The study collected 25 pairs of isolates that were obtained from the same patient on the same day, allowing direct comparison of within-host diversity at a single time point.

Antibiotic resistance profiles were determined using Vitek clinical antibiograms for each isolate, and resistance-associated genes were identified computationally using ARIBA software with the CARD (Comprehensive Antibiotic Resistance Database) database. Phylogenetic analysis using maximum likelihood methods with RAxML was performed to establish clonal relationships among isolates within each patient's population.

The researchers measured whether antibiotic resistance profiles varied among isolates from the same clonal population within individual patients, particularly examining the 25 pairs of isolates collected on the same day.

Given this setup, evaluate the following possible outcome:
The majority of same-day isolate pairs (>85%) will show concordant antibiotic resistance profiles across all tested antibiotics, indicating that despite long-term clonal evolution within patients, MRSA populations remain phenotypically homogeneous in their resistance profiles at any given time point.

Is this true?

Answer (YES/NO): NO